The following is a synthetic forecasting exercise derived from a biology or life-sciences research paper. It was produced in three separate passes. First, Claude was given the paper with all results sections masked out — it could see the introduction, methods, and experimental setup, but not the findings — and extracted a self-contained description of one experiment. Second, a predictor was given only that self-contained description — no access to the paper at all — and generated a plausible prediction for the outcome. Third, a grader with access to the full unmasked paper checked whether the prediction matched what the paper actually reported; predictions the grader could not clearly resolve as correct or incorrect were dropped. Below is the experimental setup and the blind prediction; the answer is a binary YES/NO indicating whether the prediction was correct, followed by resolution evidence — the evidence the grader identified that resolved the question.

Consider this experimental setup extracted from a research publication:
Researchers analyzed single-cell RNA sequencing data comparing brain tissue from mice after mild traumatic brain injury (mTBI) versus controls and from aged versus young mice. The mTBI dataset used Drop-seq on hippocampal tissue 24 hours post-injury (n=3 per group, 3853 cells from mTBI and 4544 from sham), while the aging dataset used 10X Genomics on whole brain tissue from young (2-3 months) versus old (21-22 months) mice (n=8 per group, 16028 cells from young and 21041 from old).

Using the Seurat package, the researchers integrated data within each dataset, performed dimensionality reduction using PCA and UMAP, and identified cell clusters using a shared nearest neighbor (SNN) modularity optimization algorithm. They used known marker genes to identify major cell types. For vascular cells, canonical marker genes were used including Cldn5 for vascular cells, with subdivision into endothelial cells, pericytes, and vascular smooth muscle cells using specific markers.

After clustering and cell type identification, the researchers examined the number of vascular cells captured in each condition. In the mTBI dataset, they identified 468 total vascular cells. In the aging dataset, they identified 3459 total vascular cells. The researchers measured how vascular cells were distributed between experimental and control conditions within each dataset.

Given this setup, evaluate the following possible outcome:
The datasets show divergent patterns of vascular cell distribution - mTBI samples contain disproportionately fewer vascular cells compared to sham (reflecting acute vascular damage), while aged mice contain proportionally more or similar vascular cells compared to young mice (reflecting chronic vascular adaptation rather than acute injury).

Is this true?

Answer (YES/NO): NO